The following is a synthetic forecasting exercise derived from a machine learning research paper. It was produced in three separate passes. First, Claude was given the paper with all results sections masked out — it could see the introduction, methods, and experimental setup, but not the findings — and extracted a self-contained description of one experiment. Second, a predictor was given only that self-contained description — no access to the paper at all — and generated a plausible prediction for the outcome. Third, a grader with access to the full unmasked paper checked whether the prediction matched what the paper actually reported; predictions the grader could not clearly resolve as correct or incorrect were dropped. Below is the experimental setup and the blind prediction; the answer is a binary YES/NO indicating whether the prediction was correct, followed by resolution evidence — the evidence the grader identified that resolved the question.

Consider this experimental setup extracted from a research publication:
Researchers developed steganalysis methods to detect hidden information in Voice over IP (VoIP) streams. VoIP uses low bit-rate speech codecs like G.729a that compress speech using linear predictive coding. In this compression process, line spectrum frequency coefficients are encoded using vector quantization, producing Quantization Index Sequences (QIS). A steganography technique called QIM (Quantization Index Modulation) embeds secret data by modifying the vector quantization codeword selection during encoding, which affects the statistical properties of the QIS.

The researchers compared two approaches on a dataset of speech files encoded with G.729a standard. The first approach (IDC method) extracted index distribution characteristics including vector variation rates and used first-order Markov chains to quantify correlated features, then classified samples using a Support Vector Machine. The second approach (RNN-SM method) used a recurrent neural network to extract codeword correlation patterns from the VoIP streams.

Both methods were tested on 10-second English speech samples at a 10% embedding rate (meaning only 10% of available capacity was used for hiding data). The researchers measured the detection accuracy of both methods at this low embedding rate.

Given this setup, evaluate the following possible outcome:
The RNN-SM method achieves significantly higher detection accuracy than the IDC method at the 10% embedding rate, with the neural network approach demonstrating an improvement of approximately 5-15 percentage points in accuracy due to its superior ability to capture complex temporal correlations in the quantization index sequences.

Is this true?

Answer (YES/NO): YES